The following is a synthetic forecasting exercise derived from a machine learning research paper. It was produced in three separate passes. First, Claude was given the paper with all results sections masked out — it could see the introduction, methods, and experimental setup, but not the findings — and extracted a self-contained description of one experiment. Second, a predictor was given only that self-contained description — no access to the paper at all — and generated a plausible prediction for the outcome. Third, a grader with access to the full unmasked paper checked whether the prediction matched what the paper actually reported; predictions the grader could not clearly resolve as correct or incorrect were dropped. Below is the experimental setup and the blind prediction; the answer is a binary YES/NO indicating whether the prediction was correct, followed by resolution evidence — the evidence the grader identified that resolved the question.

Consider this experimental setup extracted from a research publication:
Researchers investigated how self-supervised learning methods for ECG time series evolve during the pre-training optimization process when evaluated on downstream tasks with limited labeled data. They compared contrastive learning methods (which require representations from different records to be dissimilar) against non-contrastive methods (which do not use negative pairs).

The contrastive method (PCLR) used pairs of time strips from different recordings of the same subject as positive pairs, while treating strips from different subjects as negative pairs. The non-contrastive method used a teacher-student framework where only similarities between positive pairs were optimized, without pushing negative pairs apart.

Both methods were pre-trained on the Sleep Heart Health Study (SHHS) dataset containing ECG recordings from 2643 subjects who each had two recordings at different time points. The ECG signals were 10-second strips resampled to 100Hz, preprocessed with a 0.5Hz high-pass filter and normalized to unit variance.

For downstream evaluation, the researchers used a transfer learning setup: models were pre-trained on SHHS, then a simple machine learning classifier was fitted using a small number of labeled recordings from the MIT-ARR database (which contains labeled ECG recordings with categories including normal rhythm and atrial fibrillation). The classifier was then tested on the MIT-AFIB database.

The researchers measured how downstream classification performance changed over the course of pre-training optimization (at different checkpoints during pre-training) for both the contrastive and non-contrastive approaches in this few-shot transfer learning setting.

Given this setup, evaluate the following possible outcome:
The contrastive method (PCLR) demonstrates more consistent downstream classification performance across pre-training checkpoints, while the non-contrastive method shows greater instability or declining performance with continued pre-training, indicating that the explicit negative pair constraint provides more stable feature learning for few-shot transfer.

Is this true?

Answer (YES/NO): NO